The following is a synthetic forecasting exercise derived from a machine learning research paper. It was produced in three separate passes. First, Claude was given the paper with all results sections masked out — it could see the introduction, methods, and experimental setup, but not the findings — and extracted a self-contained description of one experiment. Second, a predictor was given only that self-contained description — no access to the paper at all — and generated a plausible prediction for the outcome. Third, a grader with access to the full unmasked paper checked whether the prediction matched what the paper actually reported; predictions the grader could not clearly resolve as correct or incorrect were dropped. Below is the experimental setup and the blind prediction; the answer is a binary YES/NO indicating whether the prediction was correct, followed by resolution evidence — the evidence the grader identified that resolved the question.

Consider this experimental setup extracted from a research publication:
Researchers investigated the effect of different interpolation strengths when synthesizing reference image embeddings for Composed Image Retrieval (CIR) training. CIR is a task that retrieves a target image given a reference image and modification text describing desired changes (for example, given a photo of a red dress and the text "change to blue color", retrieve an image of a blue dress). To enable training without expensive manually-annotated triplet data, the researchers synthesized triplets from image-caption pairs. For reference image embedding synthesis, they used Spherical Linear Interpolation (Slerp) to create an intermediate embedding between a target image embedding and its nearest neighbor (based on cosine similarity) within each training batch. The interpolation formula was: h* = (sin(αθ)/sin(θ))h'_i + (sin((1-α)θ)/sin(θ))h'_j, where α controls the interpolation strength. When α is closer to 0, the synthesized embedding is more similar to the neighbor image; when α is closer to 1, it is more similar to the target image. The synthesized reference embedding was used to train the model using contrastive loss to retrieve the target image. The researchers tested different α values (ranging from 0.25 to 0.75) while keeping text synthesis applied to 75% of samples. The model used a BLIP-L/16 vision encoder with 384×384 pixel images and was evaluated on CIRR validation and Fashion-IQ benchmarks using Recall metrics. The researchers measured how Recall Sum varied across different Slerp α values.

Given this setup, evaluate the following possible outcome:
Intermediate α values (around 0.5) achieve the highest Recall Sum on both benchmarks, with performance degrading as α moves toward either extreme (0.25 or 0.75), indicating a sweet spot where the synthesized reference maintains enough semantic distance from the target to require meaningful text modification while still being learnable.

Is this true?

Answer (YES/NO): YES